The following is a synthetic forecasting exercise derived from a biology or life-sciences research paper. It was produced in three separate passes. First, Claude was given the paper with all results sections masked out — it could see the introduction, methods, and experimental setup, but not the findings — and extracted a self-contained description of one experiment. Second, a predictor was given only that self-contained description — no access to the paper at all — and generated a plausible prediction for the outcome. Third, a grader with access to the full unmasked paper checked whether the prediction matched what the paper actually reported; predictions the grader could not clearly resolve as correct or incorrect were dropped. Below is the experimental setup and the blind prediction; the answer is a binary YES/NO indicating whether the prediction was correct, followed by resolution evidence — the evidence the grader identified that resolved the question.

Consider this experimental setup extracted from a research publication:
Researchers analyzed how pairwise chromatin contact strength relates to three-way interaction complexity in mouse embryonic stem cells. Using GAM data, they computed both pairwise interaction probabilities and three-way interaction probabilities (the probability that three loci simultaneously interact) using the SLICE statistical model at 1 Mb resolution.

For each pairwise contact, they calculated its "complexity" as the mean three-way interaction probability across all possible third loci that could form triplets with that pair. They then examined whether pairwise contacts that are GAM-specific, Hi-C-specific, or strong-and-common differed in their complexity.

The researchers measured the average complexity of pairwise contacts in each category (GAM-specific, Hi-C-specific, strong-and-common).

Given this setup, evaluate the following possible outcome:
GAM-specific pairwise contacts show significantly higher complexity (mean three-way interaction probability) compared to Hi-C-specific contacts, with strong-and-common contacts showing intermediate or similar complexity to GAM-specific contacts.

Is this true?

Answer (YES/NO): NO